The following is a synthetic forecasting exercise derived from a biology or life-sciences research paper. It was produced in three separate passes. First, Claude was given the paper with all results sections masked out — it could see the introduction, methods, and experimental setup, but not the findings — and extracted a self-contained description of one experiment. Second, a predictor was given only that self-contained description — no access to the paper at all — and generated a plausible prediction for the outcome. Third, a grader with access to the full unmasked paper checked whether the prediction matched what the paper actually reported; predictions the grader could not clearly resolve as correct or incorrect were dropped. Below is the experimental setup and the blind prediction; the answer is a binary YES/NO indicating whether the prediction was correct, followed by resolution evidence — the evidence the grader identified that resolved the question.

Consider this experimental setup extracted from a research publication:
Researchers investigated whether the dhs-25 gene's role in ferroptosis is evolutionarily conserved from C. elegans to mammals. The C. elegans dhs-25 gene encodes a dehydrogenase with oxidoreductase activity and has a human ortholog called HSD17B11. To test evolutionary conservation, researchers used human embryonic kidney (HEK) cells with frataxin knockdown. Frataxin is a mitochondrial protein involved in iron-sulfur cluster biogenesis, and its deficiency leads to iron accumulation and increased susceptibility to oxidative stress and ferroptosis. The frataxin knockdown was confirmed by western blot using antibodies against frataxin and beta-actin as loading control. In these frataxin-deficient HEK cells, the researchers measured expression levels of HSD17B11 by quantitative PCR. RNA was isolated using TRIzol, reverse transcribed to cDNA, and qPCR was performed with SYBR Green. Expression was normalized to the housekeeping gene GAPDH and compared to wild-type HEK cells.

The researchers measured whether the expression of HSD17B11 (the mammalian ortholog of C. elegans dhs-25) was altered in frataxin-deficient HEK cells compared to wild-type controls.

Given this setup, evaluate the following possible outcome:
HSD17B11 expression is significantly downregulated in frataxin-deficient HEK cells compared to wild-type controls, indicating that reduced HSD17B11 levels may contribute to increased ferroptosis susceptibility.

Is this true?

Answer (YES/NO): YES